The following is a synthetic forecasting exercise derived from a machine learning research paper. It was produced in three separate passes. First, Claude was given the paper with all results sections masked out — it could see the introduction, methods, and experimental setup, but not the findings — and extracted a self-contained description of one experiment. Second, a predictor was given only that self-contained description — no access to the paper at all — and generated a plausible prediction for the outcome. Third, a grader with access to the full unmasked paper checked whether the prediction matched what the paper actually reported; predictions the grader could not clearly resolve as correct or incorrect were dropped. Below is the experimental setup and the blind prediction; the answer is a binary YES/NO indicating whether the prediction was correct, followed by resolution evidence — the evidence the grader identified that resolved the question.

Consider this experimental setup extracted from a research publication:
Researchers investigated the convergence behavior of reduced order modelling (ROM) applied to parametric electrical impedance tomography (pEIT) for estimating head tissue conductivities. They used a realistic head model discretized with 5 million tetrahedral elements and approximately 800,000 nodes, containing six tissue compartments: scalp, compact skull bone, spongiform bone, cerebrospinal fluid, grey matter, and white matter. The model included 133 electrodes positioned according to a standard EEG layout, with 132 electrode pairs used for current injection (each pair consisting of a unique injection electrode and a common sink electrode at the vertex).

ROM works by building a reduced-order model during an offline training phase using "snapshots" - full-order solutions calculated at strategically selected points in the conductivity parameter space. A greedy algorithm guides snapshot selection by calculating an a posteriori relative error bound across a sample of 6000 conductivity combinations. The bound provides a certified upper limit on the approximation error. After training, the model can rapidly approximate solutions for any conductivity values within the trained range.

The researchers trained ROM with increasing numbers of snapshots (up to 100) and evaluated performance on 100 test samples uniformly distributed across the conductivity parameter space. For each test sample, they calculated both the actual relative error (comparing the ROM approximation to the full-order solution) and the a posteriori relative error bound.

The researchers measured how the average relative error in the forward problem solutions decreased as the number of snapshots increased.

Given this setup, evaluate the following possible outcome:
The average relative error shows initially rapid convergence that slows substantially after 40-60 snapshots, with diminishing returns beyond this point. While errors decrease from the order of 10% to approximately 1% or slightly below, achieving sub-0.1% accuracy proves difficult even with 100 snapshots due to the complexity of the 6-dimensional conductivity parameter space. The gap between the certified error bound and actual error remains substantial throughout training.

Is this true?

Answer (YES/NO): NO